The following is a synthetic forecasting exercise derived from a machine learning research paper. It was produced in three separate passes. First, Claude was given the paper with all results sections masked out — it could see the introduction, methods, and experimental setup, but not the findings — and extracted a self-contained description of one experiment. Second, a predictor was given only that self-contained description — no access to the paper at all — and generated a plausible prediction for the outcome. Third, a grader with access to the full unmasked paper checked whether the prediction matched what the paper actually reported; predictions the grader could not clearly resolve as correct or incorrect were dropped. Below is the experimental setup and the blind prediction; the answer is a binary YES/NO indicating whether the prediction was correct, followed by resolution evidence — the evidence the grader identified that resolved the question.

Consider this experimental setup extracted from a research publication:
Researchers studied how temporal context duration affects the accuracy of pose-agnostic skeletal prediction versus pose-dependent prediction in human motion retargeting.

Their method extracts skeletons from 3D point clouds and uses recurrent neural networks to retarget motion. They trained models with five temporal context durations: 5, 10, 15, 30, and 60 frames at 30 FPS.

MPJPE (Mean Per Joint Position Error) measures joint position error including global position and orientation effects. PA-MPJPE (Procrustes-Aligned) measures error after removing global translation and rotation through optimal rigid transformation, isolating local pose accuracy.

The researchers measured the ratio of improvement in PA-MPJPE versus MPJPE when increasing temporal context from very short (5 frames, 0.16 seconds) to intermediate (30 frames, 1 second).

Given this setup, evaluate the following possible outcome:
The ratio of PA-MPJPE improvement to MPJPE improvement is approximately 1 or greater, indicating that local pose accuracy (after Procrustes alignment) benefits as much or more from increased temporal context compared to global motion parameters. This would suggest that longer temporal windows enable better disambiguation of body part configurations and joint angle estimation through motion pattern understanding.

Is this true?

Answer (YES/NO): YES